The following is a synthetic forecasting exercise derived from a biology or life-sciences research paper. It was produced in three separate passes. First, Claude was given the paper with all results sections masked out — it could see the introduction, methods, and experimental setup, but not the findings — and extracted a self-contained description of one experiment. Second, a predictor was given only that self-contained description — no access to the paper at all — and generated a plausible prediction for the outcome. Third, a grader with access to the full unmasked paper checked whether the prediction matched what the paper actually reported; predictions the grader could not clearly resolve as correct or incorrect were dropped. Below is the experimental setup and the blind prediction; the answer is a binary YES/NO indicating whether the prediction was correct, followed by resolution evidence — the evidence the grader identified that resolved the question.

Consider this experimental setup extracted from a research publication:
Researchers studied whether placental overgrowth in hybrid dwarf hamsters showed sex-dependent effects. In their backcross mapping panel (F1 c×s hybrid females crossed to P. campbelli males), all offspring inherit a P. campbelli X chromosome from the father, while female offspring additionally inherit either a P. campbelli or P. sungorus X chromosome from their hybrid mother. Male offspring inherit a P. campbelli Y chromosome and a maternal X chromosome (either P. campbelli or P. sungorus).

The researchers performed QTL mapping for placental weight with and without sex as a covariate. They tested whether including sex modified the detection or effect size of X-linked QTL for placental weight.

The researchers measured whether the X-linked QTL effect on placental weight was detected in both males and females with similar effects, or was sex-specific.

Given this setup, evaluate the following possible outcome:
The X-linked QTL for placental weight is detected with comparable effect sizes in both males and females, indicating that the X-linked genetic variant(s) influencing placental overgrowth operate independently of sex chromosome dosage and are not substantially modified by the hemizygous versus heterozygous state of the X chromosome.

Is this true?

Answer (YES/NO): YES